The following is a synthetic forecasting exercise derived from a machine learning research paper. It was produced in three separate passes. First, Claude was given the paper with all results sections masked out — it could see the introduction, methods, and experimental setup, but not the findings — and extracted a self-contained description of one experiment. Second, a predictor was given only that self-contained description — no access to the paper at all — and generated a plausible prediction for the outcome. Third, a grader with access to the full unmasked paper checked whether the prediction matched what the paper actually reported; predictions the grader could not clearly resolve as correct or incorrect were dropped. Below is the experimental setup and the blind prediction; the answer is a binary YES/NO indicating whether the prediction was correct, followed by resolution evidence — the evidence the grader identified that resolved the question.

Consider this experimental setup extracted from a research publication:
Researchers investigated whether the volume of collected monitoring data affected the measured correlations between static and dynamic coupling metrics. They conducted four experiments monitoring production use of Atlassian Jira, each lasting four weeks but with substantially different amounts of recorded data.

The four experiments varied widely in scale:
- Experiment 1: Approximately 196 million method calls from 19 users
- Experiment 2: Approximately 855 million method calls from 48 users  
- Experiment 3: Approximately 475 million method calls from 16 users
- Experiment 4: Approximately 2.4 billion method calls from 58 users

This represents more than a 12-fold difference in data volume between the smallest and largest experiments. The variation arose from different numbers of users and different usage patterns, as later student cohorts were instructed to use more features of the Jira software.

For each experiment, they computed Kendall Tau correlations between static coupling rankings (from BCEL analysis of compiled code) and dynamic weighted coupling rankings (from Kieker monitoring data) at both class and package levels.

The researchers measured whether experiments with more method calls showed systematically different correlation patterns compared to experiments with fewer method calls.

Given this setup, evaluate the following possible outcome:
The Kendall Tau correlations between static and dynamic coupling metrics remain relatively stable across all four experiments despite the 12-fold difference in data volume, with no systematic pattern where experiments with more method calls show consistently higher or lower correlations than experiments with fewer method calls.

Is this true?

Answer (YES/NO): YES